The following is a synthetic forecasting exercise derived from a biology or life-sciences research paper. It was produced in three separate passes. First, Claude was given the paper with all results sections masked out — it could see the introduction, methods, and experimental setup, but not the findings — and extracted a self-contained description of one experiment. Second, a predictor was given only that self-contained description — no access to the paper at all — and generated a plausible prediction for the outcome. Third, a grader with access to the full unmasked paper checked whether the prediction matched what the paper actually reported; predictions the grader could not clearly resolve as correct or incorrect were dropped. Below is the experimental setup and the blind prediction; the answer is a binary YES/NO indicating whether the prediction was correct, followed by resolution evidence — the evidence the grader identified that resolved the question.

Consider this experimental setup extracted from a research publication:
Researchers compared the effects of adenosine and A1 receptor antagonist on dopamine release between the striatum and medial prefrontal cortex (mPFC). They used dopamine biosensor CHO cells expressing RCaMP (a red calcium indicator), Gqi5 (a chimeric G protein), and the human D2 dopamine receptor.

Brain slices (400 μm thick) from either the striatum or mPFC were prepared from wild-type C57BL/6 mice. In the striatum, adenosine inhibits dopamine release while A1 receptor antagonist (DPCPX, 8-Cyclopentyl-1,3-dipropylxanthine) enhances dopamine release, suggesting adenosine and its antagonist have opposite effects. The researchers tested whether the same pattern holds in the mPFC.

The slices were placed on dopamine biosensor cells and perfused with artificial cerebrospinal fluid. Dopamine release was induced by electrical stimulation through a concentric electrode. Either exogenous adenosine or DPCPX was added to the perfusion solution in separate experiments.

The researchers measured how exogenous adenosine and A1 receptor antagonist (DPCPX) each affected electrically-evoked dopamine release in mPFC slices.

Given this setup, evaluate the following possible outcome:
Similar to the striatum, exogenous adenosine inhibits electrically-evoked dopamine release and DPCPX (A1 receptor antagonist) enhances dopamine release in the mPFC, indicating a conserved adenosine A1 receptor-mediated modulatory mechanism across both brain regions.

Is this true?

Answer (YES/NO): NO